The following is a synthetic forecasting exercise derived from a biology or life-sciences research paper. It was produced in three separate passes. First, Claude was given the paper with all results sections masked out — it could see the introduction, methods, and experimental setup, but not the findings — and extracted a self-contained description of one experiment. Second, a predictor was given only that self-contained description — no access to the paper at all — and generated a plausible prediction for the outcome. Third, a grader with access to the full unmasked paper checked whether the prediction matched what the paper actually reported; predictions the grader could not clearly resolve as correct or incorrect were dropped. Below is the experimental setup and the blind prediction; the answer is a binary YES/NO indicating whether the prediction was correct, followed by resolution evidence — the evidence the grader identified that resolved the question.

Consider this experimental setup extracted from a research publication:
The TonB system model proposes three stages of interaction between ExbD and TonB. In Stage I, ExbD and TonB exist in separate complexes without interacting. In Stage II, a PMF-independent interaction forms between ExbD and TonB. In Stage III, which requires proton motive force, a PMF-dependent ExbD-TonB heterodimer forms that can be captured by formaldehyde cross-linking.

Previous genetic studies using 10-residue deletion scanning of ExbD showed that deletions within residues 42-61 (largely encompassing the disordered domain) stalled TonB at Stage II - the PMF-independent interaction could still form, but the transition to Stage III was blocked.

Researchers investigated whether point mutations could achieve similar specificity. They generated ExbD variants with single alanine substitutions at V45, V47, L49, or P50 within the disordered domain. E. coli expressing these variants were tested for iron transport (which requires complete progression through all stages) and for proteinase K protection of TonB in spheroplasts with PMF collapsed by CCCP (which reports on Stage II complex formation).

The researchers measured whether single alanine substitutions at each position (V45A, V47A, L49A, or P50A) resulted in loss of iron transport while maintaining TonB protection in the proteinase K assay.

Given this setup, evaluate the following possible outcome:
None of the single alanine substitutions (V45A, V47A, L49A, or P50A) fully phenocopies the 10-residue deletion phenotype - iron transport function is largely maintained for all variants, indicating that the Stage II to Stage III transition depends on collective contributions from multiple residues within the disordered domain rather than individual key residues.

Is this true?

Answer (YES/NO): NO